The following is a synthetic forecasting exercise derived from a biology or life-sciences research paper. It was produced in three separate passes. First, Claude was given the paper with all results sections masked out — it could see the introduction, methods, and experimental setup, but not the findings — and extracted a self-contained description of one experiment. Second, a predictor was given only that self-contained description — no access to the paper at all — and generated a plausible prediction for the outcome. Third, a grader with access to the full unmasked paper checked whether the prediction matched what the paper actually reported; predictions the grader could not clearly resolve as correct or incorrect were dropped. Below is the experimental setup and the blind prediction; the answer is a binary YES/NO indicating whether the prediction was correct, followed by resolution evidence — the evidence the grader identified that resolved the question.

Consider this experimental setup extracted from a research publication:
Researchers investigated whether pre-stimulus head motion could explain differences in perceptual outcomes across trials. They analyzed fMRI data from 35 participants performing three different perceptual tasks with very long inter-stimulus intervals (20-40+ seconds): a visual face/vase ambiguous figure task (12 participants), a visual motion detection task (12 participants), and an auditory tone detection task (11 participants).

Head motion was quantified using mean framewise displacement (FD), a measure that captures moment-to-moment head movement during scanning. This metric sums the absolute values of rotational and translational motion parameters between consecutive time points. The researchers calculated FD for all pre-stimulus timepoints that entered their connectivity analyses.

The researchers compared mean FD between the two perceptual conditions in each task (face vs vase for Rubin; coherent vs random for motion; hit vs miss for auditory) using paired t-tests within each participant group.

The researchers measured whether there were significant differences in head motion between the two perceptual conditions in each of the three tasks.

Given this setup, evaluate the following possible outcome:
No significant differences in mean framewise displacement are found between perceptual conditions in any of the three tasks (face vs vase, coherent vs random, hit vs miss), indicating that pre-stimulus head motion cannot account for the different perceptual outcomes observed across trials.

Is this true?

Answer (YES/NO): NO